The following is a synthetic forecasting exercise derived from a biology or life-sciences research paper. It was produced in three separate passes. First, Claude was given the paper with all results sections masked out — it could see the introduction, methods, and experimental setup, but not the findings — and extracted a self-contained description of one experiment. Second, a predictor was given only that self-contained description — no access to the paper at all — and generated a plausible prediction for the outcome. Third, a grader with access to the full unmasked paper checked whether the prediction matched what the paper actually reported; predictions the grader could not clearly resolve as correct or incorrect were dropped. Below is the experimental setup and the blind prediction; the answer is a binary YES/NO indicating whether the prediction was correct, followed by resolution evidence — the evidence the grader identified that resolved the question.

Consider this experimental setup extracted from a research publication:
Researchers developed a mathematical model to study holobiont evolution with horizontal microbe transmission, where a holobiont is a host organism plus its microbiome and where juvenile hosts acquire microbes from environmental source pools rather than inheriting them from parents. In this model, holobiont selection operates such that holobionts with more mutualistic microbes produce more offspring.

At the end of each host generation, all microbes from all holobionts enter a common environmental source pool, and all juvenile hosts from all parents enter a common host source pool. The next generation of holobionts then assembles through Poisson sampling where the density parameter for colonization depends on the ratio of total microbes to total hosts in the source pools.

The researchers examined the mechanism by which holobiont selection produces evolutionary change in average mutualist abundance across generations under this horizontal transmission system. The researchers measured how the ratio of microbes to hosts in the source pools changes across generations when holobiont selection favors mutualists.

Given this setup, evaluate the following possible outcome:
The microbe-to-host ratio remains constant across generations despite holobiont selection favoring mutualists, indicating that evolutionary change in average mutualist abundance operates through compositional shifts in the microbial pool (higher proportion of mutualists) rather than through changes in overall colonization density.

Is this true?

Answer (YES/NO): NO